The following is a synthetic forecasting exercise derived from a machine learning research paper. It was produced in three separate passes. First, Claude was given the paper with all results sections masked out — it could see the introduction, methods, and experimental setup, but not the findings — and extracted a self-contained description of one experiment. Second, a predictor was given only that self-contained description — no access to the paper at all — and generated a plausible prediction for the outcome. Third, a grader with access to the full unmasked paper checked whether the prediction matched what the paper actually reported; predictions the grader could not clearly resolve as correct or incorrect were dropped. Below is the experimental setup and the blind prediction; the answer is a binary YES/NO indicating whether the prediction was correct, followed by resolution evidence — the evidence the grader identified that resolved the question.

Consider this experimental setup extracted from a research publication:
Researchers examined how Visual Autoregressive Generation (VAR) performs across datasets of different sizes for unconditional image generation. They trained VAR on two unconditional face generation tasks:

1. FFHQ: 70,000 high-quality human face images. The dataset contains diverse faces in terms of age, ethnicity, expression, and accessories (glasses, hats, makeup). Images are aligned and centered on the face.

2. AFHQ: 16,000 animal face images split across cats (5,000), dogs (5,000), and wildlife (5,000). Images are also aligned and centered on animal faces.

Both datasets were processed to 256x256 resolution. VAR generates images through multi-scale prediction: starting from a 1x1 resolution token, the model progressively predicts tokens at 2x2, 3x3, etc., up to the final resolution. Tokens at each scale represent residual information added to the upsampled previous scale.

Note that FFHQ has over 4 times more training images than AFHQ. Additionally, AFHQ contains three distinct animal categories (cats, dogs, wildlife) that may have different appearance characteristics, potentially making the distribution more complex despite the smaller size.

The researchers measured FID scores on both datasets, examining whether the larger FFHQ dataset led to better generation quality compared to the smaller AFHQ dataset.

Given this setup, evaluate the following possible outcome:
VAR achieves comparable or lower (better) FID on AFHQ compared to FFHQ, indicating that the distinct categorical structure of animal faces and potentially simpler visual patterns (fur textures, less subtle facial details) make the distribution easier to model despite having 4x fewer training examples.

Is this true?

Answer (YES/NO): YES